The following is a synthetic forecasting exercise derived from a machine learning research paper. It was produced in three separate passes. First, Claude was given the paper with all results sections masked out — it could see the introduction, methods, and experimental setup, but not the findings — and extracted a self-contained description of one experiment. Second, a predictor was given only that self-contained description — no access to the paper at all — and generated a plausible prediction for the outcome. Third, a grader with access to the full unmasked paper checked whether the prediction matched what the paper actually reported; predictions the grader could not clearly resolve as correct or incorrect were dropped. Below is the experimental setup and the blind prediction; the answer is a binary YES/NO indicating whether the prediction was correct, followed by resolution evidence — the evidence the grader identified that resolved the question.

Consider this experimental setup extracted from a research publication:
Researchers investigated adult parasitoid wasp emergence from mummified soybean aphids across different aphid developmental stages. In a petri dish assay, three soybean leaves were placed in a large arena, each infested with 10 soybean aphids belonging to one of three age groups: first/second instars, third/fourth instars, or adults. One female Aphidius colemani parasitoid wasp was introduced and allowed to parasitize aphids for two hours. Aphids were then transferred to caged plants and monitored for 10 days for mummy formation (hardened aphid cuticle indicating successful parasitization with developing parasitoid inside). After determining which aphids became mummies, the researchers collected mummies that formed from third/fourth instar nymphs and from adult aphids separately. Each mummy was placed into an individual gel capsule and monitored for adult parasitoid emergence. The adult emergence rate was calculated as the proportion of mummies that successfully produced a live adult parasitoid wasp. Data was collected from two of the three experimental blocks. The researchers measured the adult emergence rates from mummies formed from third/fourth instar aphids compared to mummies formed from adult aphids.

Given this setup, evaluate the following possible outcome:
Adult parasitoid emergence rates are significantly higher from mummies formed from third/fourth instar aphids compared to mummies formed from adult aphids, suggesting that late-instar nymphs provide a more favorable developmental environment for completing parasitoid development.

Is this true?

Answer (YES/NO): NO